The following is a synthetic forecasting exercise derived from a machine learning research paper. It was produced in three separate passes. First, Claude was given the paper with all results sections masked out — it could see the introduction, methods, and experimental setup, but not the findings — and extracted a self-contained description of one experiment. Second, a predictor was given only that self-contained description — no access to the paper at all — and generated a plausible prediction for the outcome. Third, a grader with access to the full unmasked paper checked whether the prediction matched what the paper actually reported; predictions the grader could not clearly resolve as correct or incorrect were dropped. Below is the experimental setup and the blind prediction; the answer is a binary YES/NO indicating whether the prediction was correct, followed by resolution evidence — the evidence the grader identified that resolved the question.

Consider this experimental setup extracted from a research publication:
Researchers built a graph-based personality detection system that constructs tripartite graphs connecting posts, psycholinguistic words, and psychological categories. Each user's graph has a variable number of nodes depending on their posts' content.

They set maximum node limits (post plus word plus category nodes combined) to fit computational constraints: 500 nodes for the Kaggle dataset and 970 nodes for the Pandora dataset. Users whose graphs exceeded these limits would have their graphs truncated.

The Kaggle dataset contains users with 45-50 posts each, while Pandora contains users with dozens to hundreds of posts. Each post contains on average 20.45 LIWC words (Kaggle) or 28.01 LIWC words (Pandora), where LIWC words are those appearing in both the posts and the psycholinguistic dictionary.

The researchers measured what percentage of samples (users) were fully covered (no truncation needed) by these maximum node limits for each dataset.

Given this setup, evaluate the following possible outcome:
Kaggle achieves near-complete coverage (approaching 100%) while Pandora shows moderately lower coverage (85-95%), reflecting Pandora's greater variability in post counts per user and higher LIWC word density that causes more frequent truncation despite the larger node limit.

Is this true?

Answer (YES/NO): NO